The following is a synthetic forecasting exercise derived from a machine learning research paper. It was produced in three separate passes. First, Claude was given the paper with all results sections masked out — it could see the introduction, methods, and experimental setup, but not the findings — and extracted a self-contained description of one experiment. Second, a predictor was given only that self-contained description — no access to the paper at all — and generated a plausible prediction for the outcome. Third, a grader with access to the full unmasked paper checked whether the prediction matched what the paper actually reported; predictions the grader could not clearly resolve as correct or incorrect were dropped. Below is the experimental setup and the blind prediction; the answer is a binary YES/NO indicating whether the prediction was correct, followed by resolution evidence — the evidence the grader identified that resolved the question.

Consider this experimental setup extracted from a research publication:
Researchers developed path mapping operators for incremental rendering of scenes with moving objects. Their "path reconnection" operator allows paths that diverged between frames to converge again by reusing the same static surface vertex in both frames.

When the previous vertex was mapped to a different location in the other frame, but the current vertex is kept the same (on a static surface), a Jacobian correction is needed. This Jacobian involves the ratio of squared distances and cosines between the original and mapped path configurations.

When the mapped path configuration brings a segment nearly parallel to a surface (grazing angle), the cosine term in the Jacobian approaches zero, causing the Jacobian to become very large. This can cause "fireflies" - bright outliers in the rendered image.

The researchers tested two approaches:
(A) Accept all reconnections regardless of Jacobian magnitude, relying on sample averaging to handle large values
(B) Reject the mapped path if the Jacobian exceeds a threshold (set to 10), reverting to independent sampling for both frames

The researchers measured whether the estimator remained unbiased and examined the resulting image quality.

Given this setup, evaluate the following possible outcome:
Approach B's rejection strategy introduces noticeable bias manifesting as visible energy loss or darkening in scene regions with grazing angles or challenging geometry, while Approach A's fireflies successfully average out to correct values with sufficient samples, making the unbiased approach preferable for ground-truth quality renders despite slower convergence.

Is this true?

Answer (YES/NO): NO